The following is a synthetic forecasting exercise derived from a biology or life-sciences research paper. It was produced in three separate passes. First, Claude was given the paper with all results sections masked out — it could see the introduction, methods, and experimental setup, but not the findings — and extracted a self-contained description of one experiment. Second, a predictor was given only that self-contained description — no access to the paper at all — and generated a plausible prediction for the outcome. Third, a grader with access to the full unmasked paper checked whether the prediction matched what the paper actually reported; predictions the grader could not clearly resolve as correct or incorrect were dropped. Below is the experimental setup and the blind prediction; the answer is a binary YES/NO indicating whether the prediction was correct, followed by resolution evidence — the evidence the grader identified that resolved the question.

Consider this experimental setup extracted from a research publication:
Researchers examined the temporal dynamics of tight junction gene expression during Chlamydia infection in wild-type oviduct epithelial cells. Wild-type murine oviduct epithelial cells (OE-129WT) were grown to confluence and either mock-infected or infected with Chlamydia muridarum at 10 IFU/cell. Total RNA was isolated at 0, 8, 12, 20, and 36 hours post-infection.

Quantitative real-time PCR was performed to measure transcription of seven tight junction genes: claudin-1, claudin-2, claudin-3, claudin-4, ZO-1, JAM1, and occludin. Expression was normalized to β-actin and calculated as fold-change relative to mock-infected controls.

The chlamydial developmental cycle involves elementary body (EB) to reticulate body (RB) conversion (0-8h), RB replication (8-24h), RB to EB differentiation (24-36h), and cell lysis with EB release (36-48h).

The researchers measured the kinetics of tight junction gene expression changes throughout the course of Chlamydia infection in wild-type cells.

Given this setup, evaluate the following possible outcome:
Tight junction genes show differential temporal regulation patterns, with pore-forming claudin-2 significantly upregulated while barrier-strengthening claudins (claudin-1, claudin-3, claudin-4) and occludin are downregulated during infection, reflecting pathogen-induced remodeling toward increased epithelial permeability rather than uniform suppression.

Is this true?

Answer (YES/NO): NO